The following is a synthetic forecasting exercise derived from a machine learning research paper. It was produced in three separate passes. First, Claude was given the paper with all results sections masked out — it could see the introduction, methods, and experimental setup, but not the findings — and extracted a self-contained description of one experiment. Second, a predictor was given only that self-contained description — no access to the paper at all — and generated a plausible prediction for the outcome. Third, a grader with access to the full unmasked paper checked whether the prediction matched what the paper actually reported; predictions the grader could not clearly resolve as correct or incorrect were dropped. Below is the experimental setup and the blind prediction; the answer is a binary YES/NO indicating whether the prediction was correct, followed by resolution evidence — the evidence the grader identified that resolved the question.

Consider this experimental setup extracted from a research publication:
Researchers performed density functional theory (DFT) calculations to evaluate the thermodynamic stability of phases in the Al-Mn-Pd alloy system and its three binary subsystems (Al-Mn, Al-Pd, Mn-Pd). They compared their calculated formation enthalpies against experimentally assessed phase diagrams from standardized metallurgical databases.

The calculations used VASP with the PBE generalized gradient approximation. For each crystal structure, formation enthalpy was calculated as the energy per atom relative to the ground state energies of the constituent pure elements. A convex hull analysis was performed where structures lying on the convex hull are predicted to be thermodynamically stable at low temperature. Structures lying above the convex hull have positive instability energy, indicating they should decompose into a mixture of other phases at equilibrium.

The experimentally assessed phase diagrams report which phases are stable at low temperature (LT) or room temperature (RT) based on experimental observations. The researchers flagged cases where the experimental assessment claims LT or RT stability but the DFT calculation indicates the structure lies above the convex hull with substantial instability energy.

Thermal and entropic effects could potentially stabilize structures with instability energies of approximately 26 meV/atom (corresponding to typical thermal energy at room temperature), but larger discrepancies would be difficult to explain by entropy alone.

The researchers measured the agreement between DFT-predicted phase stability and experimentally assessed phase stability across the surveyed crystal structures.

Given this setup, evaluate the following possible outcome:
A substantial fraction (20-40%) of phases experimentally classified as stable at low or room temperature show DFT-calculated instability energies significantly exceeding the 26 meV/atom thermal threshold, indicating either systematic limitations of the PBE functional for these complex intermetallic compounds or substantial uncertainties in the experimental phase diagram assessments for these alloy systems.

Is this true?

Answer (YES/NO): YES